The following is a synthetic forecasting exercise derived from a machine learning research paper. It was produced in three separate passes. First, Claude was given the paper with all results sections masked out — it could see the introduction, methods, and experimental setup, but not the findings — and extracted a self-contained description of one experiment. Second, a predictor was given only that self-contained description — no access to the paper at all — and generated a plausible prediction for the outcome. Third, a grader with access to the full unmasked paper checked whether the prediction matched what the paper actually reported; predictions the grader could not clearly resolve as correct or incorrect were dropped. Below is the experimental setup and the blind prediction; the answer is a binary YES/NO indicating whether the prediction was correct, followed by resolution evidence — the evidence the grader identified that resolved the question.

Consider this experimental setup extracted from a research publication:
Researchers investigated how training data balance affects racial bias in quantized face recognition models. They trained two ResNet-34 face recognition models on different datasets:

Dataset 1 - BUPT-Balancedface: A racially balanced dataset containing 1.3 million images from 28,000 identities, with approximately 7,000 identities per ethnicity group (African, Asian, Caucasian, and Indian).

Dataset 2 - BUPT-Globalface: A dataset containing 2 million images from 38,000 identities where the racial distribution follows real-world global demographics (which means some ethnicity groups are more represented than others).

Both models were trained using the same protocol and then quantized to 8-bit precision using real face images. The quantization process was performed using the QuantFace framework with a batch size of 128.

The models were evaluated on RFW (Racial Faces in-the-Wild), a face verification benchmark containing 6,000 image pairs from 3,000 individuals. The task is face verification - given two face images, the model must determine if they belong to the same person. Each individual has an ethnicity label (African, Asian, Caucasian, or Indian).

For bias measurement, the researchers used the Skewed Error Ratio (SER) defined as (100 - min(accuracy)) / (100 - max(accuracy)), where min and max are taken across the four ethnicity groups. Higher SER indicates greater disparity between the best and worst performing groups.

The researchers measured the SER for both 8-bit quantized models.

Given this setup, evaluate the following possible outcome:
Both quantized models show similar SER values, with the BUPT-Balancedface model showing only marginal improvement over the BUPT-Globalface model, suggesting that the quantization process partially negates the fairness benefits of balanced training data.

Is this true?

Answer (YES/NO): NO